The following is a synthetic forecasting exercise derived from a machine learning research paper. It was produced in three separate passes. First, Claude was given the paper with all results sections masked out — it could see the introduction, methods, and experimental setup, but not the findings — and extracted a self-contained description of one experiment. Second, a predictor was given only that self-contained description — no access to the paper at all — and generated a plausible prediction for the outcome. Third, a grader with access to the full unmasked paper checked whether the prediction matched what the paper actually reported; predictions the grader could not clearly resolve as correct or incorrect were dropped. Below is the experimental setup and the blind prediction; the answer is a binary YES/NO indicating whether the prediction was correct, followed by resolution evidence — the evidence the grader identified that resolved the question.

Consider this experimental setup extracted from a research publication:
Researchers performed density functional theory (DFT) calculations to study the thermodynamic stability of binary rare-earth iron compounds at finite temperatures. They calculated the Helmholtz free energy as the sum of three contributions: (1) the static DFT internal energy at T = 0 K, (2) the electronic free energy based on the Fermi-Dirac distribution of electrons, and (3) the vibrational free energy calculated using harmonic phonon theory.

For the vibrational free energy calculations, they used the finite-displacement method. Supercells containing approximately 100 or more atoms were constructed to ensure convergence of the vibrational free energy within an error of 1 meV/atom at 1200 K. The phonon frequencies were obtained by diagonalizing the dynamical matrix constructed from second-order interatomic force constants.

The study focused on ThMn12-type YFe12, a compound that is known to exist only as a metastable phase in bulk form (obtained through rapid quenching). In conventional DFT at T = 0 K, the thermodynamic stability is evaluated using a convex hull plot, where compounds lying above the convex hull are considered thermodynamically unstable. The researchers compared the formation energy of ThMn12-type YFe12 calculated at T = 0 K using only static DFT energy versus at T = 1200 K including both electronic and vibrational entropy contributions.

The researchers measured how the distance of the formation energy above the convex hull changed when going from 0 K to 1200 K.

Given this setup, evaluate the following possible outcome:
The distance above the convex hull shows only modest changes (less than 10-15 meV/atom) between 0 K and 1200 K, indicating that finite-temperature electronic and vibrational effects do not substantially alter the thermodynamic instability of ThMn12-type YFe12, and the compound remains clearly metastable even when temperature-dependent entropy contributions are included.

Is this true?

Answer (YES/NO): NO